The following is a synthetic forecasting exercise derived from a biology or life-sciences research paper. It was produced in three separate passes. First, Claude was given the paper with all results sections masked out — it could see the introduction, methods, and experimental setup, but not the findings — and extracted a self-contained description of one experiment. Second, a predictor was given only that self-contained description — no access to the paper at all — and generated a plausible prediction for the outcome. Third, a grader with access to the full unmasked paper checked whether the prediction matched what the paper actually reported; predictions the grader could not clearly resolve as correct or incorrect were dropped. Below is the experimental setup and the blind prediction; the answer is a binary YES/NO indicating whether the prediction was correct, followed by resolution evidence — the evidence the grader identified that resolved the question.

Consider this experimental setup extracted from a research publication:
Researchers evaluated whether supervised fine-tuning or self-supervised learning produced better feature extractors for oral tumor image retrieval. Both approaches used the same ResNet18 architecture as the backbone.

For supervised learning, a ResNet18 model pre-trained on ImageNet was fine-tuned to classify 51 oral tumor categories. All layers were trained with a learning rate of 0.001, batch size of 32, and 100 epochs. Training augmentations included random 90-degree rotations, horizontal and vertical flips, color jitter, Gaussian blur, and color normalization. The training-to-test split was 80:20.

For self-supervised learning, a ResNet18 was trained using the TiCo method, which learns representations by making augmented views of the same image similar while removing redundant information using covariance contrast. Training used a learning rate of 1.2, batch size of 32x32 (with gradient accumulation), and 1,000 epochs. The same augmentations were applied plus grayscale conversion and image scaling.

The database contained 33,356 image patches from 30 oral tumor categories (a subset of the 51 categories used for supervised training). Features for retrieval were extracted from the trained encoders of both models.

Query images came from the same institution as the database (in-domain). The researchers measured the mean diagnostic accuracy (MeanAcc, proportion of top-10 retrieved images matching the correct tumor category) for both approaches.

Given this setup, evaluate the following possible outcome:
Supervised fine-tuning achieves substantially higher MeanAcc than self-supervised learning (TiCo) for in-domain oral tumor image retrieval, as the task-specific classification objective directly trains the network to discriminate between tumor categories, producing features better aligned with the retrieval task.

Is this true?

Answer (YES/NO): NO